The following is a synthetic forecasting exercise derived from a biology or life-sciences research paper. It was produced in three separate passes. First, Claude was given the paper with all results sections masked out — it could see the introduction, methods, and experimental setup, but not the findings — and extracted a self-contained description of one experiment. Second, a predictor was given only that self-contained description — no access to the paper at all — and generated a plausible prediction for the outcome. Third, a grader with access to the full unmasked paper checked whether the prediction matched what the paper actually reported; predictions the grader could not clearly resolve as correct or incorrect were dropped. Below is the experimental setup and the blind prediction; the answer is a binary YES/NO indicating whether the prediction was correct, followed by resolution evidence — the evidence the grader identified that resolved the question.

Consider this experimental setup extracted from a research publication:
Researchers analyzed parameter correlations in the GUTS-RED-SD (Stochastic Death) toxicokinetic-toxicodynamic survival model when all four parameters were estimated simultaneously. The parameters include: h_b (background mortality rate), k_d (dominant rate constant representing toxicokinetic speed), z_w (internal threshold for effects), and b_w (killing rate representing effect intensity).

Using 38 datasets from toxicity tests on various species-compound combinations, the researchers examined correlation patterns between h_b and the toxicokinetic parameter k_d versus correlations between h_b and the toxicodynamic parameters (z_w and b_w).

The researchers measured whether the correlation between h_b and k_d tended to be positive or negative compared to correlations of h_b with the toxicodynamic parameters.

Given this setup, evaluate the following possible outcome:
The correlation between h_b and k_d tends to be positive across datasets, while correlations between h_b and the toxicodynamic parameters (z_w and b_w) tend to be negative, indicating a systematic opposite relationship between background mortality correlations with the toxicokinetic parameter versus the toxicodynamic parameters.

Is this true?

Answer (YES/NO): NO